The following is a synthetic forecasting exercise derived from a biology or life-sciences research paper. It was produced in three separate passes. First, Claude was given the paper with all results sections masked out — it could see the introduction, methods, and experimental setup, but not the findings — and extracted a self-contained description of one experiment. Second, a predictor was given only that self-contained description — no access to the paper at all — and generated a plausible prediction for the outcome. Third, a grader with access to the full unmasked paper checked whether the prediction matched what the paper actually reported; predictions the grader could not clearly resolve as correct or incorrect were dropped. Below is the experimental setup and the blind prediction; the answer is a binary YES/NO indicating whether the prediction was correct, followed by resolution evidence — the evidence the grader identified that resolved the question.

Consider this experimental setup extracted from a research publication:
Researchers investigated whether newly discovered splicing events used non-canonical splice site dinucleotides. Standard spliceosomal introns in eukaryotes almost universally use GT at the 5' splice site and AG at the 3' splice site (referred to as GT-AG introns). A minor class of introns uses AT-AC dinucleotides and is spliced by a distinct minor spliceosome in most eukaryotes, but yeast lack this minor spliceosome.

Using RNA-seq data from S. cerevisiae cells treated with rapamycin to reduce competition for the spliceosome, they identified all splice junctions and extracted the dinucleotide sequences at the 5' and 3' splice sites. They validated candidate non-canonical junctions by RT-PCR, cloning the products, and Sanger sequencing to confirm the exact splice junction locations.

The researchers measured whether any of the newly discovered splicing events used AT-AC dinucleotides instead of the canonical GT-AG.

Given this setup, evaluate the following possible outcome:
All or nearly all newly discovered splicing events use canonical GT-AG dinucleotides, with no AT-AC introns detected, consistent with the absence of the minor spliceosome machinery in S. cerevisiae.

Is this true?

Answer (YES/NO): NO